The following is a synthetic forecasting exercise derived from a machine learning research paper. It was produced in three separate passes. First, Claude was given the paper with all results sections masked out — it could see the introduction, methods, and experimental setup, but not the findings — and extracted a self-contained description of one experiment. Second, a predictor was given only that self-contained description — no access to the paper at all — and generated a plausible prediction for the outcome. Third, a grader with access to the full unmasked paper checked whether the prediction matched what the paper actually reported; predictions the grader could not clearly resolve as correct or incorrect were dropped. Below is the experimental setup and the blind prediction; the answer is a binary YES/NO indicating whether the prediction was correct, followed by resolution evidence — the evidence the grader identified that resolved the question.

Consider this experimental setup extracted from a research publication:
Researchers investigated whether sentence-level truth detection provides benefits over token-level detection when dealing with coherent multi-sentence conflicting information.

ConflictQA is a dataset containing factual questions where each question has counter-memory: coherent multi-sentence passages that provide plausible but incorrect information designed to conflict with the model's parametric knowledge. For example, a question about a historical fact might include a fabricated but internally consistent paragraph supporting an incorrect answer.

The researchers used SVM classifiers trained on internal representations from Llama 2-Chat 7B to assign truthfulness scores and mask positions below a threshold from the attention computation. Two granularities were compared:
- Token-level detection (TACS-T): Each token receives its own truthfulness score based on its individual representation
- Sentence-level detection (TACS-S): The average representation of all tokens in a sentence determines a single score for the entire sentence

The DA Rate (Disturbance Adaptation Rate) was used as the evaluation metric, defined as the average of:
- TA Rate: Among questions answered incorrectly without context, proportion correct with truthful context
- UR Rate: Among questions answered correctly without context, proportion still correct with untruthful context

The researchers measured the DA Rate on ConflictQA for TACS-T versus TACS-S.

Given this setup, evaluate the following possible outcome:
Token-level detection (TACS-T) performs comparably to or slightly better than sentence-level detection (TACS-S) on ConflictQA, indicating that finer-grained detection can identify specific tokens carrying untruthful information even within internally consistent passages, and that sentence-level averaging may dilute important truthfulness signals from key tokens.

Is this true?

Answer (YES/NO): NO